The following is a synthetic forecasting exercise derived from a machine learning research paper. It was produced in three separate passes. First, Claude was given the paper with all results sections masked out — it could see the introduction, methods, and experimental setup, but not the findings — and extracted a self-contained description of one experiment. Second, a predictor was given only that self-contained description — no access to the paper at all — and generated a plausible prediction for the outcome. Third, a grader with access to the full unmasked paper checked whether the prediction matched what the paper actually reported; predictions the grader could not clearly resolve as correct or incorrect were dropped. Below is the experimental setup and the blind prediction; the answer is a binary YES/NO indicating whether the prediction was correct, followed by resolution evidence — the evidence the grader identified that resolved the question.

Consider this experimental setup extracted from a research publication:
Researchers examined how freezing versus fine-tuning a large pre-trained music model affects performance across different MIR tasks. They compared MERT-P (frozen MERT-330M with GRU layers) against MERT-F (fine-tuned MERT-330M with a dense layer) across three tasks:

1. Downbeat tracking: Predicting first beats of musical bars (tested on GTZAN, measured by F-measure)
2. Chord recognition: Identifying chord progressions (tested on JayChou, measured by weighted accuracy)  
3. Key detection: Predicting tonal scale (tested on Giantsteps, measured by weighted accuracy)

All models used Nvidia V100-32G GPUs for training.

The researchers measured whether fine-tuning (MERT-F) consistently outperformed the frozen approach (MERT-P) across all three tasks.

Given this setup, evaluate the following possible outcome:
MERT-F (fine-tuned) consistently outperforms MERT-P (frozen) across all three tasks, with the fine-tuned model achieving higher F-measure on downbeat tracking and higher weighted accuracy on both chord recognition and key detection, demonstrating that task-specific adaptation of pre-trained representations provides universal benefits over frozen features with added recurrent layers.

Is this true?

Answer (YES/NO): YES